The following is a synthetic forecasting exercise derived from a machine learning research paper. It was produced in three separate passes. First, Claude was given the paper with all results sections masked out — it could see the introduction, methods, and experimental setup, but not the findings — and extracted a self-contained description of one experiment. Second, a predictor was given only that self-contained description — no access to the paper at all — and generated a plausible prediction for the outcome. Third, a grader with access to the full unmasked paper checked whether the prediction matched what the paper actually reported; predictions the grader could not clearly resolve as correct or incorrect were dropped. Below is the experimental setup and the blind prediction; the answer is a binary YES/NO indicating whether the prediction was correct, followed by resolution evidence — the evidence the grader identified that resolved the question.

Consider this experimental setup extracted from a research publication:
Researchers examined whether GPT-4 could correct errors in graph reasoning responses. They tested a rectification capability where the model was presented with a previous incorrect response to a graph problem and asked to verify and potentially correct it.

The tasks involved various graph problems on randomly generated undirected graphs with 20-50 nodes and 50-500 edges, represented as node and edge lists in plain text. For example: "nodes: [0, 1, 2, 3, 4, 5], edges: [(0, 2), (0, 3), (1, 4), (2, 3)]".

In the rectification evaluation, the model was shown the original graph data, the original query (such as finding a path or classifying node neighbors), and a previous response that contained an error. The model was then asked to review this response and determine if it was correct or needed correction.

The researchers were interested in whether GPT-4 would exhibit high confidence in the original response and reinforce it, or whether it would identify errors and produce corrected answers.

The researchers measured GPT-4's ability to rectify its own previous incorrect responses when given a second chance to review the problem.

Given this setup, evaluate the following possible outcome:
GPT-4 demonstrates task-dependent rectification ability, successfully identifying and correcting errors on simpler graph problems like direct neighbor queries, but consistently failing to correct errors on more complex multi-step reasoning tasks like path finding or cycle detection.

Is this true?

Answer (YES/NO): NO